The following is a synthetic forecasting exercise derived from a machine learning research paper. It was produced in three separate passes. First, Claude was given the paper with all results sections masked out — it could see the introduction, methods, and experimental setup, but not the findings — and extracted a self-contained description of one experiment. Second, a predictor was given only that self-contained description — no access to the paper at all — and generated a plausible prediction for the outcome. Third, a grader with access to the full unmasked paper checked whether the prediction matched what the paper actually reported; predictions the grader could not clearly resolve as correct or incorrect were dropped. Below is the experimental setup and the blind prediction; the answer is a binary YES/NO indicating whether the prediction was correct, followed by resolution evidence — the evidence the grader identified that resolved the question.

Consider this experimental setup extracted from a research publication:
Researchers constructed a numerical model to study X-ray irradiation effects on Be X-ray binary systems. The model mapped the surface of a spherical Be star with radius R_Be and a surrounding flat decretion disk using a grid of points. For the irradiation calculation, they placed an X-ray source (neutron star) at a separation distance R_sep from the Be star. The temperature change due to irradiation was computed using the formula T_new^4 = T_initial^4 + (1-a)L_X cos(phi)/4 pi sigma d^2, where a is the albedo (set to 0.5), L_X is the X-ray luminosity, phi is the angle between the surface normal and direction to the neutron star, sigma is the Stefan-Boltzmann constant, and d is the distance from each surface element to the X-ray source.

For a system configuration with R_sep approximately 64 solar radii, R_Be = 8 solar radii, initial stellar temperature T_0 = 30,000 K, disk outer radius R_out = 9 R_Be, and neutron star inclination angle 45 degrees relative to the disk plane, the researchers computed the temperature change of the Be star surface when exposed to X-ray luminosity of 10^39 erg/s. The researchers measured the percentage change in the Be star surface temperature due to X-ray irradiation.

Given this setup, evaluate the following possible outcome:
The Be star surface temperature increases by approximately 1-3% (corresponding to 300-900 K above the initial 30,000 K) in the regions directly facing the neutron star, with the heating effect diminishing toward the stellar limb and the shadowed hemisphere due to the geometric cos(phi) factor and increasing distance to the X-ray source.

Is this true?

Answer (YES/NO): NO